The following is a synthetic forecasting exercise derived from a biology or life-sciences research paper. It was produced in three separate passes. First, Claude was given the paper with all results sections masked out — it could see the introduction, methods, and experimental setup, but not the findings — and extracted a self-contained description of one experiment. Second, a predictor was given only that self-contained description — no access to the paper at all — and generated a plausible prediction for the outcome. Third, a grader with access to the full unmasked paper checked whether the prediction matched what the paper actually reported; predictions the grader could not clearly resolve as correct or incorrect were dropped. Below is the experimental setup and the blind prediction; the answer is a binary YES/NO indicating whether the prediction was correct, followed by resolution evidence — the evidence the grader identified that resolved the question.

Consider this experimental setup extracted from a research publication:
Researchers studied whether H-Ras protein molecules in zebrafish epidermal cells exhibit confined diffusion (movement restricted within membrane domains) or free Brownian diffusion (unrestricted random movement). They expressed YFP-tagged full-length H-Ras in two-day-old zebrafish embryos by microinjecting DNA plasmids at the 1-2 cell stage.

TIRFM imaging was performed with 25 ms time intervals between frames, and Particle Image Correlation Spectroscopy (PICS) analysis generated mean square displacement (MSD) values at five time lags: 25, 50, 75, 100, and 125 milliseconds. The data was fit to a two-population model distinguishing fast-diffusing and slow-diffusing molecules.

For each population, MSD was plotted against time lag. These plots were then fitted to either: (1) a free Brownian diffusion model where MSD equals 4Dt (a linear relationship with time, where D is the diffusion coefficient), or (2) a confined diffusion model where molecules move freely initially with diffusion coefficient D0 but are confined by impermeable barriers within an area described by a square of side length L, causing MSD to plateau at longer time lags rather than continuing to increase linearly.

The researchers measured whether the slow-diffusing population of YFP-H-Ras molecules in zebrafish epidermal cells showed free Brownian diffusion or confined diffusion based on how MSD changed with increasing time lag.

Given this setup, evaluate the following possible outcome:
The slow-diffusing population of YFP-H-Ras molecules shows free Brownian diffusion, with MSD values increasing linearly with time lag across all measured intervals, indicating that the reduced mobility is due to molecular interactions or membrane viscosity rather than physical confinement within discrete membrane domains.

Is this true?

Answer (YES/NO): NO